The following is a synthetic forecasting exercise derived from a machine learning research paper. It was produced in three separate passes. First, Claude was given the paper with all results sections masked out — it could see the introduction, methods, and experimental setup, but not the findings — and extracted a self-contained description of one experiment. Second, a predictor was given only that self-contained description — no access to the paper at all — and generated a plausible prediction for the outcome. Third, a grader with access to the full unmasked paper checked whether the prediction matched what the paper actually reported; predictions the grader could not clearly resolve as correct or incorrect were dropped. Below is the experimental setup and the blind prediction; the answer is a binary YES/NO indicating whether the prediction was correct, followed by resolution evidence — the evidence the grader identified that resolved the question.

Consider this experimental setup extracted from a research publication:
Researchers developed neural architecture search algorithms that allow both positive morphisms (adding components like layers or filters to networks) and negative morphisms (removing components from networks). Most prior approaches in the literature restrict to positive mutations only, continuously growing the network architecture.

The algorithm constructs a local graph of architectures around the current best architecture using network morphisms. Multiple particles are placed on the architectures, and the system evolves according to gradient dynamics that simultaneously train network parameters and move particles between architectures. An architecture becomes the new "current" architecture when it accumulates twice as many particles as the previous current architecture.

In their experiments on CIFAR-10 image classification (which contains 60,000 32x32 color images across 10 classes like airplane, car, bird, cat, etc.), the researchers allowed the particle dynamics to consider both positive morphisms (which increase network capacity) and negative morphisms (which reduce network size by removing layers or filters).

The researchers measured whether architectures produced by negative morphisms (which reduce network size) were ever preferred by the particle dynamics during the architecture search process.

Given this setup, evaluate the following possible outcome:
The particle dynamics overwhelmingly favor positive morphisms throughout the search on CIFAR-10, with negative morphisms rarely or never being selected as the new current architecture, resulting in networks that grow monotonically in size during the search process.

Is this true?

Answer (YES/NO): NO